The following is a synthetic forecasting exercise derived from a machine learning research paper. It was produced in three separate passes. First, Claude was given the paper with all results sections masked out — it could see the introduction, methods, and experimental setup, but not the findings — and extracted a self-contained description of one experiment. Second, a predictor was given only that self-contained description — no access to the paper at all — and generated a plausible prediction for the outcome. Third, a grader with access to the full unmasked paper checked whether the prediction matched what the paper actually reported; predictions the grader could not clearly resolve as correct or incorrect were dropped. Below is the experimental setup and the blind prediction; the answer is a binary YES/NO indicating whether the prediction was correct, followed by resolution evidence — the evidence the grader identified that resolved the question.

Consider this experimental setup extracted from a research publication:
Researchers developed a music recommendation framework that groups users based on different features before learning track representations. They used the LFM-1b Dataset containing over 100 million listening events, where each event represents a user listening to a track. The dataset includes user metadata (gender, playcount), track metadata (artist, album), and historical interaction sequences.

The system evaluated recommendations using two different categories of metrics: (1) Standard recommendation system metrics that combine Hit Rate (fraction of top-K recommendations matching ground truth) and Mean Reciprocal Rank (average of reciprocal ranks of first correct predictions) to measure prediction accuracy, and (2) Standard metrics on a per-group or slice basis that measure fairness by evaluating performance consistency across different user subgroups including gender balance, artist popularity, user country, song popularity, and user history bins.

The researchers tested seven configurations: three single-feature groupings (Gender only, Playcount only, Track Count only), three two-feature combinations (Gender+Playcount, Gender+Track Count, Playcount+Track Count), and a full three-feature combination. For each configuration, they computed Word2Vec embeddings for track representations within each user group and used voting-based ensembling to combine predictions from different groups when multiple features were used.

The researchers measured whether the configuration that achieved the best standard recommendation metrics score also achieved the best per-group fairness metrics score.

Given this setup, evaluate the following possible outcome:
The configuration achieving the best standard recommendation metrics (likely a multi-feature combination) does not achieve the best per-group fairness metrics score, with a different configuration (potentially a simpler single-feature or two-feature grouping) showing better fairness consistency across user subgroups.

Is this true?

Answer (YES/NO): YES